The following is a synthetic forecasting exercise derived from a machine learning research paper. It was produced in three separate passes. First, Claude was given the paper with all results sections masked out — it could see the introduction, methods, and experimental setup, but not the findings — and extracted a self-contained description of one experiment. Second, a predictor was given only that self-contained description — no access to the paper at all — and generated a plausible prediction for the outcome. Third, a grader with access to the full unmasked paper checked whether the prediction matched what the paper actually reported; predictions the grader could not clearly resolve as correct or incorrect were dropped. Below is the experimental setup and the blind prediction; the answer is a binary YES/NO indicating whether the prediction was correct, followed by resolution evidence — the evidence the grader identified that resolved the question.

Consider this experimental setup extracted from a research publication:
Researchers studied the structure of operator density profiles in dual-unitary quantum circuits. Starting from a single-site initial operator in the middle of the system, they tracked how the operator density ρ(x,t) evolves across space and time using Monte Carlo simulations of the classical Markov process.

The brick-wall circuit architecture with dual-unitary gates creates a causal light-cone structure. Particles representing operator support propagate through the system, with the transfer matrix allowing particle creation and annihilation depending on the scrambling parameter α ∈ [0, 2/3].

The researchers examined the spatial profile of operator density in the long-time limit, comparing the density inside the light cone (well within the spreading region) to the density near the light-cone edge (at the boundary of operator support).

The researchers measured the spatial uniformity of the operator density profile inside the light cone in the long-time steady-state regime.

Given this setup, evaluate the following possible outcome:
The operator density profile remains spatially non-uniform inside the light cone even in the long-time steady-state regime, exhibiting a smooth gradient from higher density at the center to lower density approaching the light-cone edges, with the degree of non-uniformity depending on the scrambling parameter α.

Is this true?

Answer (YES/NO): NO